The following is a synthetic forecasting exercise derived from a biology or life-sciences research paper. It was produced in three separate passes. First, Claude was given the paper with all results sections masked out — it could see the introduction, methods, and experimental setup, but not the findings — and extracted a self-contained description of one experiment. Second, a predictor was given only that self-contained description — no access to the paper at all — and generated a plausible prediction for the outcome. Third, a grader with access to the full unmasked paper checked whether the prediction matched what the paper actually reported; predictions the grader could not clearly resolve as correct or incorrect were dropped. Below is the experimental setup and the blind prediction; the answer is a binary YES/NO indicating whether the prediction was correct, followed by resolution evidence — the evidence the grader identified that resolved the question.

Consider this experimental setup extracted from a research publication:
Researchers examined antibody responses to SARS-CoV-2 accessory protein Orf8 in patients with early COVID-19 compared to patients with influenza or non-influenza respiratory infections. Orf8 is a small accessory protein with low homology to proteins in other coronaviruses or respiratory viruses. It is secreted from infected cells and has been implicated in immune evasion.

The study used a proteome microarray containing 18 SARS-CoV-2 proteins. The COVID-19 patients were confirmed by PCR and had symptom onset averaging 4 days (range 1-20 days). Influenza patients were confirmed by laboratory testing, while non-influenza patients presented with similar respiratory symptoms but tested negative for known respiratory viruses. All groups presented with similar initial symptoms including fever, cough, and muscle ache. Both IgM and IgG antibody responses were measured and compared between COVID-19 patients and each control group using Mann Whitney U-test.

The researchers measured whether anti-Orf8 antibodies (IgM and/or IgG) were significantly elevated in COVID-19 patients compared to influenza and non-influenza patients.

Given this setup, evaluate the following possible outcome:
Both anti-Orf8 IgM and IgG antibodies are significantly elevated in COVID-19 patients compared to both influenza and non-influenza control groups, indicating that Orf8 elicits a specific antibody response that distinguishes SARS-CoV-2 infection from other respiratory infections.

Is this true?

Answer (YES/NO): NO